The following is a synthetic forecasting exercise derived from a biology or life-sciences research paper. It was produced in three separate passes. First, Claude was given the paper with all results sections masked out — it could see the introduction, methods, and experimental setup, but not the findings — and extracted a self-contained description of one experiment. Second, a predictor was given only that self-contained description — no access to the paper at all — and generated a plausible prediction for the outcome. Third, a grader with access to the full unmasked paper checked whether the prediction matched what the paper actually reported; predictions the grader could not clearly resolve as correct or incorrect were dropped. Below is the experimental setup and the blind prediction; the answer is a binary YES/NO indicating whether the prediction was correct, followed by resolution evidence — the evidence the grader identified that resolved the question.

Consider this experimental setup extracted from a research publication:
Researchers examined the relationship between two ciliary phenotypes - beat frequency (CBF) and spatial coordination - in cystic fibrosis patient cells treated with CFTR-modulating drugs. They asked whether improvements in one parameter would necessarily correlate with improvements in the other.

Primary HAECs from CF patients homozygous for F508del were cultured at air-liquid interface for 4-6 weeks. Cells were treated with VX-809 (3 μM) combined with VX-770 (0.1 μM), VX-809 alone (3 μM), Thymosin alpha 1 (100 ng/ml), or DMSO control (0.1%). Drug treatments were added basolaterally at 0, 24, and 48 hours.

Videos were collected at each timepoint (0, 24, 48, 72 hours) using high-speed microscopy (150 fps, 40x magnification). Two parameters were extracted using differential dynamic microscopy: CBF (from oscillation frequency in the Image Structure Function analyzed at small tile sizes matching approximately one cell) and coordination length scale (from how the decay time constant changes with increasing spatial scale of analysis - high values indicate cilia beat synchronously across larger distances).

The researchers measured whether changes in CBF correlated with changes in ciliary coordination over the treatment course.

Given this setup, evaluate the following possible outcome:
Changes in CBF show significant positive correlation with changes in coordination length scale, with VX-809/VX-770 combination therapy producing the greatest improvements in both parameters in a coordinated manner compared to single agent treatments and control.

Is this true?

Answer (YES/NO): NO